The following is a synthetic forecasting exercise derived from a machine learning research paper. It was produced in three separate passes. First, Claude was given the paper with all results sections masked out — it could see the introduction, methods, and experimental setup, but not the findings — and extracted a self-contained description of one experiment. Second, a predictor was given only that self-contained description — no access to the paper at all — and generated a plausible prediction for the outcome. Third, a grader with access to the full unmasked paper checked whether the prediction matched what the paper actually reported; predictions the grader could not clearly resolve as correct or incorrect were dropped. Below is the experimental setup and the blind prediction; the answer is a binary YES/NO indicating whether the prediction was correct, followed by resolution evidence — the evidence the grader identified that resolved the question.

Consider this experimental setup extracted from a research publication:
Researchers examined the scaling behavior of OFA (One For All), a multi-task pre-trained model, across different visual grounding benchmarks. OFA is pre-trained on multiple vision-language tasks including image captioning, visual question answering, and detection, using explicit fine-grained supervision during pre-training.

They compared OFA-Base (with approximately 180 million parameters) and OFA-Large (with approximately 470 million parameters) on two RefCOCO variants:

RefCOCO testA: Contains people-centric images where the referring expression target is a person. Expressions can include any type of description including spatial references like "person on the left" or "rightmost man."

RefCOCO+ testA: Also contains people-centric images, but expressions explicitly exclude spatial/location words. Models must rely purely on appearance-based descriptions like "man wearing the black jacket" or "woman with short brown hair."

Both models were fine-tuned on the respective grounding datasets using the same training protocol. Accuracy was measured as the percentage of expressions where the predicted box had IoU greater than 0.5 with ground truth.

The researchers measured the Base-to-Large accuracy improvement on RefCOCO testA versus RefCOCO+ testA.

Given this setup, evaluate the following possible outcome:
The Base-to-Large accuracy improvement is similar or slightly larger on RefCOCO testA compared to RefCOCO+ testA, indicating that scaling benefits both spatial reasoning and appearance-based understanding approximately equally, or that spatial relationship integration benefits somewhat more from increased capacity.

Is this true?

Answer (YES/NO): NO